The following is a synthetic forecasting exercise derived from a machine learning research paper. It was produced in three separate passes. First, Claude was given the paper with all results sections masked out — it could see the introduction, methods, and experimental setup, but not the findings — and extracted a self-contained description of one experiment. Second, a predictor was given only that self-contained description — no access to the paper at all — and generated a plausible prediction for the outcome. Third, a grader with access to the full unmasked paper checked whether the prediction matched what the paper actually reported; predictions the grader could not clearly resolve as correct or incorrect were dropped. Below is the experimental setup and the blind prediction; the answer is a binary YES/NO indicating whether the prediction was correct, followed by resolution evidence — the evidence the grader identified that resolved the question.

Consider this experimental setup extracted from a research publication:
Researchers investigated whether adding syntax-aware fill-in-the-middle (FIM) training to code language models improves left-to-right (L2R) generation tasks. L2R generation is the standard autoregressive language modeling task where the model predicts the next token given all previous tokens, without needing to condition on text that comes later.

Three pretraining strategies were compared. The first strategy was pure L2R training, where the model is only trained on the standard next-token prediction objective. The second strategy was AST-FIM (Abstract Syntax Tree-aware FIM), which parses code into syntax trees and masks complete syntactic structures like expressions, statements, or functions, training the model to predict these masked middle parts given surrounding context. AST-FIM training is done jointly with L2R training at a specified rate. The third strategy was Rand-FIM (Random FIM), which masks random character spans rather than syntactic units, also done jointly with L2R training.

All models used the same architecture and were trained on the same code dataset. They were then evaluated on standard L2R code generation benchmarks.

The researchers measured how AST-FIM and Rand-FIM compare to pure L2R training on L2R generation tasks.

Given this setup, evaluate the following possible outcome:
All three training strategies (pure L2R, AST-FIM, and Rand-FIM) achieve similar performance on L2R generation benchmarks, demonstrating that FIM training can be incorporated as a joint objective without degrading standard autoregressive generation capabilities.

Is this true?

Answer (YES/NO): NO